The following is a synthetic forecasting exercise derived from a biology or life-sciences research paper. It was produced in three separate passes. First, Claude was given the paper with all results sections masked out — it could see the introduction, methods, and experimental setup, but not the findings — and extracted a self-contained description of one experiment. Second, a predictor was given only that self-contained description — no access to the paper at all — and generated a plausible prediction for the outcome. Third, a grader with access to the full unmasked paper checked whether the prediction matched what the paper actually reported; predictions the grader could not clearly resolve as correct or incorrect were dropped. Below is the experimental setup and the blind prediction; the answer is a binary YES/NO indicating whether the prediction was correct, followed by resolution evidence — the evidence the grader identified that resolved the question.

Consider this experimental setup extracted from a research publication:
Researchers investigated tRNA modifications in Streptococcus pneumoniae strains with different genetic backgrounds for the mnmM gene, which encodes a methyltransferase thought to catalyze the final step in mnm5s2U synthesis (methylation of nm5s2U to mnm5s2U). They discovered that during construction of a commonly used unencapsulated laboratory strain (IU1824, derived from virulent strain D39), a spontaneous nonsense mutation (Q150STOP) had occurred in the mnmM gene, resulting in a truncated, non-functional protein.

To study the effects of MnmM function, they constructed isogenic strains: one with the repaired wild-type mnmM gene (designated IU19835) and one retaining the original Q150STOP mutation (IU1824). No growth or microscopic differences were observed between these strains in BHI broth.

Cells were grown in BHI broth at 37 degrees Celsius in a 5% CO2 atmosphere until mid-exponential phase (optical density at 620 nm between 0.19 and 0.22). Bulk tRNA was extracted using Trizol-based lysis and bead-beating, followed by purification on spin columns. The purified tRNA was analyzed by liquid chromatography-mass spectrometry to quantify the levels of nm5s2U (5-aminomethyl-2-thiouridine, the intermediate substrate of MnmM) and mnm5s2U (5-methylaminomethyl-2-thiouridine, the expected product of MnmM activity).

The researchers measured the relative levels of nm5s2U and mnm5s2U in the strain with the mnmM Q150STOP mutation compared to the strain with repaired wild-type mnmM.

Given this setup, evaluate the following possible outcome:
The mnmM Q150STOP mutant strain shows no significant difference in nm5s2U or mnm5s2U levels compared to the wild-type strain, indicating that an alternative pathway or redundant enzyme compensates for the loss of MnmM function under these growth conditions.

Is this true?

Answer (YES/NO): NO